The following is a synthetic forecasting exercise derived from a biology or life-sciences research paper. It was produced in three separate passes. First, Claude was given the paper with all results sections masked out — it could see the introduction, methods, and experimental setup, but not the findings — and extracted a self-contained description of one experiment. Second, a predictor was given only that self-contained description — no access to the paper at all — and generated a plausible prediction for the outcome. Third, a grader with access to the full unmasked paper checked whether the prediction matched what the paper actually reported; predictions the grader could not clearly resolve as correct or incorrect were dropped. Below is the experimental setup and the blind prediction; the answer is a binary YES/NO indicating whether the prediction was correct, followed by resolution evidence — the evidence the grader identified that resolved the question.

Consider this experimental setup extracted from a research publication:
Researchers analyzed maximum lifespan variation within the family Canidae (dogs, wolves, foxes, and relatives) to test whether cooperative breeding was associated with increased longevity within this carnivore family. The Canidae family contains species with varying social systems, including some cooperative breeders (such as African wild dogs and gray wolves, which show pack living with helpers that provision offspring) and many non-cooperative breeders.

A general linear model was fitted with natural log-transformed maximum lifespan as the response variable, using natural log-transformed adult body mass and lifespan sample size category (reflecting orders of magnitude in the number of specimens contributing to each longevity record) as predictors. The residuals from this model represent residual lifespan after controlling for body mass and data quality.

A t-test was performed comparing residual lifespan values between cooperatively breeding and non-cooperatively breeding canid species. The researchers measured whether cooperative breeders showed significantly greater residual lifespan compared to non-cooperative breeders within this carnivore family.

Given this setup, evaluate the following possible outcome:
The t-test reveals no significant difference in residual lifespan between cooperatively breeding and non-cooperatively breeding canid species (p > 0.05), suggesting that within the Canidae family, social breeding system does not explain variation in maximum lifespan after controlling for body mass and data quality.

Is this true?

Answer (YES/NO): YES